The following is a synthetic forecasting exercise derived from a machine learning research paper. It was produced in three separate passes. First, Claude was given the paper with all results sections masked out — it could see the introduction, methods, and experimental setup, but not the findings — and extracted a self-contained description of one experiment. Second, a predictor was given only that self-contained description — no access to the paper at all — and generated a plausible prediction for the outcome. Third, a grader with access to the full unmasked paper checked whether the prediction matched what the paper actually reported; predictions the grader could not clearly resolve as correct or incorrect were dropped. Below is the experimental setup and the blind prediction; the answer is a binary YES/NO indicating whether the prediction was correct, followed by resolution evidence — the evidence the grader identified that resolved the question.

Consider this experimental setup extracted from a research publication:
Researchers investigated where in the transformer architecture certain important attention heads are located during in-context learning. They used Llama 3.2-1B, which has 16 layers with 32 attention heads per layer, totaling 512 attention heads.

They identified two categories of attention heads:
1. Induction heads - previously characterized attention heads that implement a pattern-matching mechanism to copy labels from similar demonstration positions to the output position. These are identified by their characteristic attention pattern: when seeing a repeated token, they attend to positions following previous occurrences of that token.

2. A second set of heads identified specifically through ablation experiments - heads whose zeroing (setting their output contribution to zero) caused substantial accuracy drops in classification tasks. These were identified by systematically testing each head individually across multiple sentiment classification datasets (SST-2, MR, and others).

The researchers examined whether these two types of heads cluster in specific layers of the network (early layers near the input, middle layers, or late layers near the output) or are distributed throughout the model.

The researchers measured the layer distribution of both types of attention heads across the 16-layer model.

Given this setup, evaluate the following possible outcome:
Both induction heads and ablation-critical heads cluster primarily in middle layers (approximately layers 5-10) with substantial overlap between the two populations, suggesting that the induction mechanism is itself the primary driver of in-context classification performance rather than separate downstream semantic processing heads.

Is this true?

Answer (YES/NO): NO